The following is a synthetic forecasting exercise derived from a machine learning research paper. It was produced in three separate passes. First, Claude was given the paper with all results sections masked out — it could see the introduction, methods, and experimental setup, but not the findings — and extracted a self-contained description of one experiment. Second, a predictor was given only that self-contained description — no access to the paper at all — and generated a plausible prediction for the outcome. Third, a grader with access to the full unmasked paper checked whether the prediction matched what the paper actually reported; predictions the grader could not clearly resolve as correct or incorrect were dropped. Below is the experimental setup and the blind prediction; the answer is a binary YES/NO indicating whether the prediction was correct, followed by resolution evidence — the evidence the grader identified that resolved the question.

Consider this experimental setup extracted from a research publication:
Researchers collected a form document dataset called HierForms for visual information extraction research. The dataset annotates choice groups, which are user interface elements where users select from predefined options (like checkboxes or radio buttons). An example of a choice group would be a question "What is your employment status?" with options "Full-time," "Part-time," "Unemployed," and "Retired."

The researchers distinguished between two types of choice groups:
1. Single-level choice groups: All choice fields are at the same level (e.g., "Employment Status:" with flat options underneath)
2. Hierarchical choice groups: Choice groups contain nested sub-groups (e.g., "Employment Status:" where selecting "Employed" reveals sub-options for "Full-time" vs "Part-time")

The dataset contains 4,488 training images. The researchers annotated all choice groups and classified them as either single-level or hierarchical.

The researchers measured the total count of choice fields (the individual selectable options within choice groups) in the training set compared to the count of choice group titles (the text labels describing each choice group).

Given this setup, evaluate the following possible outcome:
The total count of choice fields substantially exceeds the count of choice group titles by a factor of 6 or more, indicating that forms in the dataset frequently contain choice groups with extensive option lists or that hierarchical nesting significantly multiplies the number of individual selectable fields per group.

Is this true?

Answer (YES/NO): NO